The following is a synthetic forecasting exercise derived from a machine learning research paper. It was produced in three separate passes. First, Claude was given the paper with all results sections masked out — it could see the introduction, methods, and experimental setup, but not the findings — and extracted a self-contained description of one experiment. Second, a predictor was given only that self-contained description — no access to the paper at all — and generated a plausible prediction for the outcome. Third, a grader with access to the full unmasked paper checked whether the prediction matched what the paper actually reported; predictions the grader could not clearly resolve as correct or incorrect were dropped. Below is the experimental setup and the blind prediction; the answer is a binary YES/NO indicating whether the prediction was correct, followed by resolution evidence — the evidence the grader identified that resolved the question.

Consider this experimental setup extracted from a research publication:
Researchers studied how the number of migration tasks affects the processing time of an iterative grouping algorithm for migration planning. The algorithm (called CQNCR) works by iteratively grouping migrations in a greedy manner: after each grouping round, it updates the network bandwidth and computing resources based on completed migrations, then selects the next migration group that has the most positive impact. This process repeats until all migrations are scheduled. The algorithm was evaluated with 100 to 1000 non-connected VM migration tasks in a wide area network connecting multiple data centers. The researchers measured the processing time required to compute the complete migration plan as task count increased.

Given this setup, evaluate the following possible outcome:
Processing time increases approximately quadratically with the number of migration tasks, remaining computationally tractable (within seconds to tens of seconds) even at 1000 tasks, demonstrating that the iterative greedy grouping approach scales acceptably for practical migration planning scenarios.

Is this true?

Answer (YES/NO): NO